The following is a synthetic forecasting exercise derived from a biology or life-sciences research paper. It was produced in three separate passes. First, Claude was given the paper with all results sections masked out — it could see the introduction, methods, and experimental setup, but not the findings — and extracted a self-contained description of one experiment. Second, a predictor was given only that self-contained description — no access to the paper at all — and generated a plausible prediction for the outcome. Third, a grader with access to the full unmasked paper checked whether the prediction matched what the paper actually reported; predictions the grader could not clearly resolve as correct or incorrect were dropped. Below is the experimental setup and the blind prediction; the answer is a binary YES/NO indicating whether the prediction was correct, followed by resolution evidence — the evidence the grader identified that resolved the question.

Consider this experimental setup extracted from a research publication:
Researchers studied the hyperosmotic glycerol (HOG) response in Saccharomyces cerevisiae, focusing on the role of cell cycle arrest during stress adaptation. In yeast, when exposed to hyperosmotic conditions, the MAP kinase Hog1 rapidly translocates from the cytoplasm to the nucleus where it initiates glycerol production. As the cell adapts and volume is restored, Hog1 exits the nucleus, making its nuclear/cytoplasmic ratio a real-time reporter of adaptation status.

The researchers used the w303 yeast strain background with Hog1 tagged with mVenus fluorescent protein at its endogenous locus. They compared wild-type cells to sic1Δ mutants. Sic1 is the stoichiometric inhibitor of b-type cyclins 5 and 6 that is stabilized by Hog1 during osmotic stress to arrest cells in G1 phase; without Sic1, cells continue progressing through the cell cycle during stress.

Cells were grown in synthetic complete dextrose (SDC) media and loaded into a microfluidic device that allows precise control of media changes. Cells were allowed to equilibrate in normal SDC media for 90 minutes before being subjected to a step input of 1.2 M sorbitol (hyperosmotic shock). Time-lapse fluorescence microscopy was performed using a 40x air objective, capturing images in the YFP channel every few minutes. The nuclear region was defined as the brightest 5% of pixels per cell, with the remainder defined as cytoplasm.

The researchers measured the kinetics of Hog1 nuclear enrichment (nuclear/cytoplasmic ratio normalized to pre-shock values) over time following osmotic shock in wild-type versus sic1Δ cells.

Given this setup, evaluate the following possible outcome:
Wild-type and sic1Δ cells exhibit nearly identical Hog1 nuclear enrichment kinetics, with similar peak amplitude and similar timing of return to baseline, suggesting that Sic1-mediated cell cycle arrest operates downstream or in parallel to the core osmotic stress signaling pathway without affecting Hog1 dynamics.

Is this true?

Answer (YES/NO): NO